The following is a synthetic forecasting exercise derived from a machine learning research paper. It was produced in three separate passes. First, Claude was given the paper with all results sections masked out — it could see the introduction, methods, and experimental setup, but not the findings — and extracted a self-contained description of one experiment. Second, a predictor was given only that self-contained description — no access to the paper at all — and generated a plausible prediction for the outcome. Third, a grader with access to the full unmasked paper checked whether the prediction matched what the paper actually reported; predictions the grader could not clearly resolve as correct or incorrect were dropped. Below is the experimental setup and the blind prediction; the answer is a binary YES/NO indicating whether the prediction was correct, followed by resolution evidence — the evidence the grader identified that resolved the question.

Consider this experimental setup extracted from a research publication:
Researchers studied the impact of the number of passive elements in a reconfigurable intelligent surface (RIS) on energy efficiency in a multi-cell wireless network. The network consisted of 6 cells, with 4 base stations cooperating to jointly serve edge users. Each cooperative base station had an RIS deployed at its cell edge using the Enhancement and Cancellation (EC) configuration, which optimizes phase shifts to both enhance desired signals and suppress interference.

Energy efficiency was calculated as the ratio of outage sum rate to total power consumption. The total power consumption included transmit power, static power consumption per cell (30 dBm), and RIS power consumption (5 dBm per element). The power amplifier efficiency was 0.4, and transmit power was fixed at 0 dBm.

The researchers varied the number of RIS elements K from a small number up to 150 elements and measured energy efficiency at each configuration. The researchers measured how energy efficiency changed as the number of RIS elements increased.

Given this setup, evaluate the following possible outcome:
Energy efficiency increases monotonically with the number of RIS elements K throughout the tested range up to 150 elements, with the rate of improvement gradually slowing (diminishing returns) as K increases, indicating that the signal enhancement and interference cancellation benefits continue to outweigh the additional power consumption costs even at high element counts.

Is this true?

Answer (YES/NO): NO